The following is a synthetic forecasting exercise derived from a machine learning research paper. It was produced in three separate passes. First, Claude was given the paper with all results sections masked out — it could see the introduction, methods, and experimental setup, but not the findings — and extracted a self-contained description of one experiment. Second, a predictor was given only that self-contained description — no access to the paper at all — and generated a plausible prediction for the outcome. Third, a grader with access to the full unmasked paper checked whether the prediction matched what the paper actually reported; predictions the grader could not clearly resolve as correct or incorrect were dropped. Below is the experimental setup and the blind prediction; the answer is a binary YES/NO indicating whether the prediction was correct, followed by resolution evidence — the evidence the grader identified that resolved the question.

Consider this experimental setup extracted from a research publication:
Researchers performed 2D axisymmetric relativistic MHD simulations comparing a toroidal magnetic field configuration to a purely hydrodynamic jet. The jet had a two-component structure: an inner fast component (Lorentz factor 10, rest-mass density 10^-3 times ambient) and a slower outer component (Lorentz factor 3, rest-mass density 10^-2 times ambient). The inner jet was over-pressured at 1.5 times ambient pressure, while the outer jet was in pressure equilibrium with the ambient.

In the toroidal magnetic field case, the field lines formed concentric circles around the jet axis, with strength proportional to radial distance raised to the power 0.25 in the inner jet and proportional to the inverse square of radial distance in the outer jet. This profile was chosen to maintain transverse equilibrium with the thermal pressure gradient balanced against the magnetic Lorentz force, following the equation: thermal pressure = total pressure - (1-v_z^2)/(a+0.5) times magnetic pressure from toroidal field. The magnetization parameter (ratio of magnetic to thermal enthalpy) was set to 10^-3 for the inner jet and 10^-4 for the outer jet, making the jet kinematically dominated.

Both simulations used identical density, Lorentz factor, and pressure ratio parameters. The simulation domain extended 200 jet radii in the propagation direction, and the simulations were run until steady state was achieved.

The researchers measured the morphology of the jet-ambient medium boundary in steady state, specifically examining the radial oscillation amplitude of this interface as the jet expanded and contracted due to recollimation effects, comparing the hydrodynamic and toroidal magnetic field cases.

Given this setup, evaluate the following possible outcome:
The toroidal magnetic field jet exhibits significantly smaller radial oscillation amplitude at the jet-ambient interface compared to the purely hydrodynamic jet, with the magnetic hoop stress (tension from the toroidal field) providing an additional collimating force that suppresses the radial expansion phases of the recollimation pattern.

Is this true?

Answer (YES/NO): NO